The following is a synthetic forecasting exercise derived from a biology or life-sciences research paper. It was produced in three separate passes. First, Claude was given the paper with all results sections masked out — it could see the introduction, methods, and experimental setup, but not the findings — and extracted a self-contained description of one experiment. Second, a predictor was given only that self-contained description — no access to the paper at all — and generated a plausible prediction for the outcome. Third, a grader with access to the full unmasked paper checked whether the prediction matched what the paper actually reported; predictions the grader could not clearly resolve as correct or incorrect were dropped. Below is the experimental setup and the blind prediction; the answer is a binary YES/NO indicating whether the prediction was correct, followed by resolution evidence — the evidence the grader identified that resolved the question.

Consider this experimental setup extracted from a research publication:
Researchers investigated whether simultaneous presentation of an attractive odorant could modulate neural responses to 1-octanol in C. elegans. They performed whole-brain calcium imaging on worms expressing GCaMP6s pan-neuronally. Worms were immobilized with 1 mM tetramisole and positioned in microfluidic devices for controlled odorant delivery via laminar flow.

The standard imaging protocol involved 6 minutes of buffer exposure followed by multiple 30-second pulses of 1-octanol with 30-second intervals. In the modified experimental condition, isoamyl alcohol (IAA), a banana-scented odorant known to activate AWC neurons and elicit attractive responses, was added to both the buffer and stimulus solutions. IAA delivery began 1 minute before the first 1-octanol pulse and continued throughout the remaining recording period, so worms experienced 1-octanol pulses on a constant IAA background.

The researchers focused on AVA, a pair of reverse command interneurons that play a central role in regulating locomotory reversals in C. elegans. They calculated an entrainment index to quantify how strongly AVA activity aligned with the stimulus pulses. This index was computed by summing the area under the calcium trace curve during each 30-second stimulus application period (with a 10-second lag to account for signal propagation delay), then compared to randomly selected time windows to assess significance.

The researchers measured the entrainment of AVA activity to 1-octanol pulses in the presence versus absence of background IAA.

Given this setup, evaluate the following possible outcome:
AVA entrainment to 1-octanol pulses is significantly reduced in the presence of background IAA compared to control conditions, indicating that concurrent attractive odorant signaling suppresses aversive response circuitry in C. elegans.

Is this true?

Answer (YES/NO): NO